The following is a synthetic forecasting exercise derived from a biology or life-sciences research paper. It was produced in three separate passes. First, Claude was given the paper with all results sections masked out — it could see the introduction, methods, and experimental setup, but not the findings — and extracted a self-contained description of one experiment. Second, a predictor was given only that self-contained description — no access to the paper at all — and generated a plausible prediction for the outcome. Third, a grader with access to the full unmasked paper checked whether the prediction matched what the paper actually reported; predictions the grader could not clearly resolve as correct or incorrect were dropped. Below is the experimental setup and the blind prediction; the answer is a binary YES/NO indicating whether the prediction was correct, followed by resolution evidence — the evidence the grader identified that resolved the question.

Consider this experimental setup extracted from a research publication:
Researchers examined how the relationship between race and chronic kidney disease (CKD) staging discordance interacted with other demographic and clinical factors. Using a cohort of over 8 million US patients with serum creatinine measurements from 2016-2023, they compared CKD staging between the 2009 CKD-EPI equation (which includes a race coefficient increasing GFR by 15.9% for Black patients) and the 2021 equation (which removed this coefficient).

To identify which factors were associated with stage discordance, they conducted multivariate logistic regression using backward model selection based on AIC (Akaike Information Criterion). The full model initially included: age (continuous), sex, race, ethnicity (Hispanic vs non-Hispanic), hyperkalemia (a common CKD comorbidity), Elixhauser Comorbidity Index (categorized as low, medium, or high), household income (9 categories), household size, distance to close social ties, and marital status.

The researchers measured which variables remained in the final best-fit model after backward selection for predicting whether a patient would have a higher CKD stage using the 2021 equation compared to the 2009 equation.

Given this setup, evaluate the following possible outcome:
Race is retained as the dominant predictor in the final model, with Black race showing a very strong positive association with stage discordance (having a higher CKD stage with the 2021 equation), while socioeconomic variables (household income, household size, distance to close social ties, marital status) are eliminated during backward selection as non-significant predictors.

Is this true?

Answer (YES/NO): NO